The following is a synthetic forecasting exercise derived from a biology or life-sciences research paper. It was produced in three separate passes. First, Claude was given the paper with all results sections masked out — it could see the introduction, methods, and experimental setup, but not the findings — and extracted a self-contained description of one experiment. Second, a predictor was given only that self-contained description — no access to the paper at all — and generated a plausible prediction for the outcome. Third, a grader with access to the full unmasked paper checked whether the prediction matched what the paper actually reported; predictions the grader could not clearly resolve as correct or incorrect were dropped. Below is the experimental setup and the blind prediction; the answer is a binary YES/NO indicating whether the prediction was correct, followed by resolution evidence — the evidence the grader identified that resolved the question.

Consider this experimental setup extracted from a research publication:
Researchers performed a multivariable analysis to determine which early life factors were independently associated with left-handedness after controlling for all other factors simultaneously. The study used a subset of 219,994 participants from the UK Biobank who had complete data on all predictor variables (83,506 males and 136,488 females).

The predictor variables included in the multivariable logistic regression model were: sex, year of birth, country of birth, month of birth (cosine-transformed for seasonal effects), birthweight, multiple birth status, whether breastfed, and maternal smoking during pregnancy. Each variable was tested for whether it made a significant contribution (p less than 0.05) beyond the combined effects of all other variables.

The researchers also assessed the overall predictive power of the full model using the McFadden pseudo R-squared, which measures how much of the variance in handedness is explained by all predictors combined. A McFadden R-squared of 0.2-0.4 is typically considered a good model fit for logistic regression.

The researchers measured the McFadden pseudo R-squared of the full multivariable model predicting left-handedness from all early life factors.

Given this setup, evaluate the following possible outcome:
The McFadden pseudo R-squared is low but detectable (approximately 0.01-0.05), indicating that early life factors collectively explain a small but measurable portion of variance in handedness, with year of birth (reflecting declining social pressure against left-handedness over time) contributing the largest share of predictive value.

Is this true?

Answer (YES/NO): NO